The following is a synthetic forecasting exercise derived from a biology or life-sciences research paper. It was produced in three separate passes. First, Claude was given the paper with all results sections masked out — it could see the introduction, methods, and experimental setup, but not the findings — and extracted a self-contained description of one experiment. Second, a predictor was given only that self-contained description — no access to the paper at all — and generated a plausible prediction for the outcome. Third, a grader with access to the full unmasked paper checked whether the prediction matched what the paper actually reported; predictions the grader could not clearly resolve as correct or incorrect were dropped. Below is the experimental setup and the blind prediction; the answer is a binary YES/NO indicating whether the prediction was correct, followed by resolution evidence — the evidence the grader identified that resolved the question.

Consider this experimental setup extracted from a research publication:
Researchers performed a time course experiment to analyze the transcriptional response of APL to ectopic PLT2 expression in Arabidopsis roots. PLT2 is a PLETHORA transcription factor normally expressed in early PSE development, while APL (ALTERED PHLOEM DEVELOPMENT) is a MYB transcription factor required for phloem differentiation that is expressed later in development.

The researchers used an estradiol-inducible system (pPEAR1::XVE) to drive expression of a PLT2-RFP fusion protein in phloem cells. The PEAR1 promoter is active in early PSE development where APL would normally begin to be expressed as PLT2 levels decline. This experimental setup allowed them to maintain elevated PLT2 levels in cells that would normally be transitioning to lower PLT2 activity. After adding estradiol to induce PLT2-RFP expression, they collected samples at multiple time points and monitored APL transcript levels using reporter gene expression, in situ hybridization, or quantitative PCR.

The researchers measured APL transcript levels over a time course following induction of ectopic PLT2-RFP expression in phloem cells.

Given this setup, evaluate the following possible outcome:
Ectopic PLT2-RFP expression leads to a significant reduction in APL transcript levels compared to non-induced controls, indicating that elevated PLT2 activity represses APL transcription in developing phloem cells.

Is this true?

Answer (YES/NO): YES